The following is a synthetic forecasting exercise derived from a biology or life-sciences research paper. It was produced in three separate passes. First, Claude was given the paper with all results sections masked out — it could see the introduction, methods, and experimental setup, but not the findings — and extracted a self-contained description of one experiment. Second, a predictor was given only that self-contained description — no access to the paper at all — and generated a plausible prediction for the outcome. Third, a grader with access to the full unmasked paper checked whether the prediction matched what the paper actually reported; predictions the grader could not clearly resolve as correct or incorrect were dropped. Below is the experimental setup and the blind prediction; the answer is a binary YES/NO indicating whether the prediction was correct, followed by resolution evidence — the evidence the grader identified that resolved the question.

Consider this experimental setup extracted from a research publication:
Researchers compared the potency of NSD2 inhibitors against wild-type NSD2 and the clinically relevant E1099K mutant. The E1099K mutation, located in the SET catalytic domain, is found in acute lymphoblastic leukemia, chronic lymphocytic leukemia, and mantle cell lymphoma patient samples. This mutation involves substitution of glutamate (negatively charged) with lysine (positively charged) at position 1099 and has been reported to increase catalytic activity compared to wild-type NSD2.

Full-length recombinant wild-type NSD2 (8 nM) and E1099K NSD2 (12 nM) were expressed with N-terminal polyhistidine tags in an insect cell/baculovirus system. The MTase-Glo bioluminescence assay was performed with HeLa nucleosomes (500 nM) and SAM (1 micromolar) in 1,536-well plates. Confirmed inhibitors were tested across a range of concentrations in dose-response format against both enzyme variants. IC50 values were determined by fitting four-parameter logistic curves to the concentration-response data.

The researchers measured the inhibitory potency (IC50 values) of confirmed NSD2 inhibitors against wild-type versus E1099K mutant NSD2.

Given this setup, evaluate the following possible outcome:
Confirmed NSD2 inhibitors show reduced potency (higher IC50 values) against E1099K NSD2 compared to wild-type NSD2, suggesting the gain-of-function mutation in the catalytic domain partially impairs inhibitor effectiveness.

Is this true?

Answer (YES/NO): NO